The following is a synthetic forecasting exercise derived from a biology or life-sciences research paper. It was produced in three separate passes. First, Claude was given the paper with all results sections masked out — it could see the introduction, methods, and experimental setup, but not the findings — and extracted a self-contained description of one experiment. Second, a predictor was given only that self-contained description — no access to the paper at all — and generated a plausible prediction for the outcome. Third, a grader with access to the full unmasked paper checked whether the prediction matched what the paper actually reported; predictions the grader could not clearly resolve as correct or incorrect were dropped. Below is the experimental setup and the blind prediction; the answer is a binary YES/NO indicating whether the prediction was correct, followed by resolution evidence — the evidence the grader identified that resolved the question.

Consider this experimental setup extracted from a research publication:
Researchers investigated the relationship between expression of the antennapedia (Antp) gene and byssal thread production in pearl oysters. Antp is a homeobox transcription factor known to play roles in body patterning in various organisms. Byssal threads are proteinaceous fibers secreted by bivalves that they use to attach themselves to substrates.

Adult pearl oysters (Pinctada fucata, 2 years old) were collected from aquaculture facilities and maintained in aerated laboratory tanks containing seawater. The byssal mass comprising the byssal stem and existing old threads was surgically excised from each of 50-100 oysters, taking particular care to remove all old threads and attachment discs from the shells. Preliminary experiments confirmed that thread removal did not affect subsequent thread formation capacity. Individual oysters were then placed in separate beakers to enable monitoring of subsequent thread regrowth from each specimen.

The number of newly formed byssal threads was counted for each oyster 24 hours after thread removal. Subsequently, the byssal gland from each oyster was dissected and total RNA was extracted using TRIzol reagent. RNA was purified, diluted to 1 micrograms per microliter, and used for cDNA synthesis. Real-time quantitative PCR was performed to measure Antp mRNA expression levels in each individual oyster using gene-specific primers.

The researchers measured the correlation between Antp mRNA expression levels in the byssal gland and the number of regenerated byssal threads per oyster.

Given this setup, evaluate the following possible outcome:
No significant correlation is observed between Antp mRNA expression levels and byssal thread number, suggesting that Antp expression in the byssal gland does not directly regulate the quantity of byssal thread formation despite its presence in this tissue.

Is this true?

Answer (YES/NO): NO